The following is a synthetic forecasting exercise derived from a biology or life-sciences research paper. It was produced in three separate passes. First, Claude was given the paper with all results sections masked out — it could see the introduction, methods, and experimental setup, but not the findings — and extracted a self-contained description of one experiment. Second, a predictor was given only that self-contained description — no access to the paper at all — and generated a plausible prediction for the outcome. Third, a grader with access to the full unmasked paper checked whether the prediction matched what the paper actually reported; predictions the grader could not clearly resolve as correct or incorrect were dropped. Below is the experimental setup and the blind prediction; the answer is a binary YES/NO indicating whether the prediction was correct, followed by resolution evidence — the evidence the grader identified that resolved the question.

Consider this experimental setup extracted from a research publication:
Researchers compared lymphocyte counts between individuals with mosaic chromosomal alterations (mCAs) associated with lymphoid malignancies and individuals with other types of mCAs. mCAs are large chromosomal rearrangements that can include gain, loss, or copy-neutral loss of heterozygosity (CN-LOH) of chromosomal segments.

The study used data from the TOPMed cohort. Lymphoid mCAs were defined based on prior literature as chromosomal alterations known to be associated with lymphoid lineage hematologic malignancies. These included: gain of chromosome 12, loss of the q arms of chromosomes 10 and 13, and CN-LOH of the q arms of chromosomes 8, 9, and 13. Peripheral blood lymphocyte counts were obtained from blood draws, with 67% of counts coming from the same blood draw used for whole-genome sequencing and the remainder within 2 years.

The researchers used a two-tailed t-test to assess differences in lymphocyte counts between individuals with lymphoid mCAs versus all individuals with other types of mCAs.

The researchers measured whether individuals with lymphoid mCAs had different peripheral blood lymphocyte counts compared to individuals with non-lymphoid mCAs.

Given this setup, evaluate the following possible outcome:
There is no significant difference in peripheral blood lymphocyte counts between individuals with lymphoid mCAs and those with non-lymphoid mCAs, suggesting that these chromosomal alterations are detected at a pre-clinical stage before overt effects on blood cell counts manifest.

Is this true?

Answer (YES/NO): NO